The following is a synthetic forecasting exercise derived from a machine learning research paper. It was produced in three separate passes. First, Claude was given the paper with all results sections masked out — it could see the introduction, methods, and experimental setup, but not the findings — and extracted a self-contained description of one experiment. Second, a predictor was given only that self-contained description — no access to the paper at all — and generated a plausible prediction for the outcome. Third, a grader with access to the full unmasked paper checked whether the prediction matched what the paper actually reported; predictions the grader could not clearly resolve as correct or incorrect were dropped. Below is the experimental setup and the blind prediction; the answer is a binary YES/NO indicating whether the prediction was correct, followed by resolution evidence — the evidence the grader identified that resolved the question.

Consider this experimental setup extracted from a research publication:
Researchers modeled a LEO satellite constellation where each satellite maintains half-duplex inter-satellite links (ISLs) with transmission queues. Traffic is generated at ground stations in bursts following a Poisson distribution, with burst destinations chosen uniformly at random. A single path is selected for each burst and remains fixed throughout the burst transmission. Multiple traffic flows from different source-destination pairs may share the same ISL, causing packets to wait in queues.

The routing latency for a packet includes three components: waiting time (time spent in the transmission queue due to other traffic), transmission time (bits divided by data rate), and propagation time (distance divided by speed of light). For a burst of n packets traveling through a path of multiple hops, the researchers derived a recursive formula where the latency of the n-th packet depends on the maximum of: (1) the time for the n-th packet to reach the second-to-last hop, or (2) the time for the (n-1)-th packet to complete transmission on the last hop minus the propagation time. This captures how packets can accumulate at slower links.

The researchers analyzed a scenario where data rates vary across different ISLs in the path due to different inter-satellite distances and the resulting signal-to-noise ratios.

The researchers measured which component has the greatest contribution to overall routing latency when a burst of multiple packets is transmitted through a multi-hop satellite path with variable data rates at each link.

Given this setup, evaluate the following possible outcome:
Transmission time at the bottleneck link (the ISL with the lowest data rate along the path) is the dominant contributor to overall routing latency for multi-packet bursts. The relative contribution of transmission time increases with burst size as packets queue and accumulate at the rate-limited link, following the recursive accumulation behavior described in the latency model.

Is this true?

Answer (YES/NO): YES